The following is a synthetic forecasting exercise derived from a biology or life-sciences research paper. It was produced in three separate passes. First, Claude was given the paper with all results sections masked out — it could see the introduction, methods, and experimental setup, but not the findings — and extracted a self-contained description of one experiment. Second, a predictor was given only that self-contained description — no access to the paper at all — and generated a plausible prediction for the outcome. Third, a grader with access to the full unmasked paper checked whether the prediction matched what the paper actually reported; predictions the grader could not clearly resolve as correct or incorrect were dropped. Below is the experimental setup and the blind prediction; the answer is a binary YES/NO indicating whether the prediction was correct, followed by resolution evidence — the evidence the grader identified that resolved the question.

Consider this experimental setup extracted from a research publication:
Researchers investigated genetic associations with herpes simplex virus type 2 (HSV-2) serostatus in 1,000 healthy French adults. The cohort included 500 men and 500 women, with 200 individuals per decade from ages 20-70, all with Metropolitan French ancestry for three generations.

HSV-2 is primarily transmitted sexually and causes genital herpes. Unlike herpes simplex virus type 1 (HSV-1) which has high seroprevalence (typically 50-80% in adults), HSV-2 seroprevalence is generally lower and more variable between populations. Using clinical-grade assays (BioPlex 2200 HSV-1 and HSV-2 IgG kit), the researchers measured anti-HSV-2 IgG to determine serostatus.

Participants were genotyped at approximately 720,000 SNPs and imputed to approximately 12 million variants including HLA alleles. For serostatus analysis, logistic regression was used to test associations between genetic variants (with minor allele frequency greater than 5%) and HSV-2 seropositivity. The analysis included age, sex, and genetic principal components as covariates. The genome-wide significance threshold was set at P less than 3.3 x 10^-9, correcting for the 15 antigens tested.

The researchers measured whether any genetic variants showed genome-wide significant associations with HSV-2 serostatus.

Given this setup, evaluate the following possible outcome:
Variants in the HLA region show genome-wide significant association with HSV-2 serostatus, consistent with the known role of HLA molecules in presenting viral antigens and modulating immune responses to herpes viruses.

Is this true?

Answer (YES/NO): NO